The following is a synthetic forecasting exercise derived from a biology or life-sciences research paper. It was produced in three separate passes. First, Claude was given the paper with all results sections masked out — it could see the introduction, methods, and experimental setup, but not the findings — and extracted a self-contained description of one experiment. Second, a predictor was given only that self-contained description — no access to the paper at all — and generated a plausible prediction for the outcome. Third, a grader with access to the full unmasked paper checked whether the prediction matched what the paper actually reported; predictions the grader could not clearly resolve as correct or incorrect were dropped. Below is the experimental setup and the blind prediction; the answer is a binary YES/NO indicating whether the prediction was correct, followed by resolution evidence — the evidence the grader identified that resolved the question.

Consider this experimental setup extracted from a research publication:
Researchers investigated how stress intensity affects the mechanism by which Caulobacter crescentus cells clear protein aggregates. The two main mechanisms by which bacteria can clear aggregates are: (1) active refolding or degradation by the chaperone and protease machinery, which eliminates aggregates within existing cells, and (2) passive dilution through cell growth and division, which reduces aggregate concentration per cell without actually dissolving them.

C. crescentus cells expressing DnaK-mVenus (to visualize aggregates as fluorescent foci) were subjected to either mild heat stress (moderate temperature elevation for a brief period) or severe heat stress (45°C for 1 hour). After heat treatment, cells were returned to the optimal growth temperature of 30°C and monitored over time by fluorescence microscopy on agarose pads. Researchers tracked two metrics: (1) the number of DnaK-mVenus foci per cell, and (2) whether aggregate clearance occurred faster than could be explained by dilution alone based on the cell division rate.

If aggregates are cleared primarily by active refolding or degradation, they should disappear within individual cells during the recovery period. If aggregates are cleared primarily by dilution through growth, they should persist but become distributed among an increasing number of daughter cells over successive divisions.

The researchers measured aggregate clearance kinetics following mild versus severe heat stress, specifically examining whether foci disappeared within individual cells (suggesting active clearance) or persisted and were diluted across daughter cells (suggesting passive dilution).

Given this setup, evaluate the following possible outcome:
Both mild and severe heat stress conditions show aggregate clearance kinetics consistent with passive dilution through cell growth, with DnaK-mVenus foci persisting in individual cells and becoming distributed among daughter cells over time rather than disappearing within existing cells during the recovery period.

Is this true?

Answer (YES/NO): NO